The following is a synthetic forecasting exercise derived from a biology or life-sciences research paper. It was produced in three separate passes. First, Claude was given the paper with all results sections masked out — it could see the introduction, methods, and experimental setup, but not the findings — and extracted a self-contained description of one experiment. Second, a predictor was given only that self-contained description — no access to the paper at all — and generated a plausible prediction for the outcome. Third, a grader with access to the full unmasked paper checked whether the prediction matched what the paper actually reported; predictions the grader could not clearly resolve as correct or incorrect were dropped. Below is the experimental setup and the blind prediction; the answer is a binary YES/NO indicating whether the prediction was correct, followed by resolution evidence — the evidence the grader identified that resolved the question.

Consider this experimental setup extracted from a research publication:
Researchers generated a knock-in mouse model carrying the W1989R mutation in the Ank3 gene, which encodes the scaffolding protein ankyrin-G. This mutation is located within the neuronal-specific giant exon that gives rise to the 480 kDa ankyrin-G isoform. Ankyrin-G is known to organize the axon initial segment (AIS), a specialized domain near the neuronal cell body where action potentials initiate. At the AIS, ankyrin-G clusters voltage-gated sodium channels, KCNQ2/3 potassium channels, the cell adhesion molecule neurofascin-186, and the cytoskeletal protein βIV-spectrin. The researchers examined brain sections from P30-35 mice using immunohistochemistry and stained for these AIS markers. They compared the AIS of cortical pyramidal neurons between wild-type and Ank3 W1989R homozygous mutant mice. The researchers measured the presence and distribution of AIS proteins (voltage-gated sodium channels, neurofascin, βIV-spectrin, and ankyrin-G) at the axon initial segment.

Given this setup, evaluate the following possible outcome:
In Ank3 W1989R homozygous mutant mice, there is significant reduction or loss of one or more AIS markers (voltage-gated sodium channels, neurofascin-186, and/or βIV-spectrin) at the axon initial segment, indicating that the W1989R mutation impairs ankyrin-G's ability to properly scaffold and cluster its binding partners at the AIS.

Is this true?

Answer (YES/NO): NO